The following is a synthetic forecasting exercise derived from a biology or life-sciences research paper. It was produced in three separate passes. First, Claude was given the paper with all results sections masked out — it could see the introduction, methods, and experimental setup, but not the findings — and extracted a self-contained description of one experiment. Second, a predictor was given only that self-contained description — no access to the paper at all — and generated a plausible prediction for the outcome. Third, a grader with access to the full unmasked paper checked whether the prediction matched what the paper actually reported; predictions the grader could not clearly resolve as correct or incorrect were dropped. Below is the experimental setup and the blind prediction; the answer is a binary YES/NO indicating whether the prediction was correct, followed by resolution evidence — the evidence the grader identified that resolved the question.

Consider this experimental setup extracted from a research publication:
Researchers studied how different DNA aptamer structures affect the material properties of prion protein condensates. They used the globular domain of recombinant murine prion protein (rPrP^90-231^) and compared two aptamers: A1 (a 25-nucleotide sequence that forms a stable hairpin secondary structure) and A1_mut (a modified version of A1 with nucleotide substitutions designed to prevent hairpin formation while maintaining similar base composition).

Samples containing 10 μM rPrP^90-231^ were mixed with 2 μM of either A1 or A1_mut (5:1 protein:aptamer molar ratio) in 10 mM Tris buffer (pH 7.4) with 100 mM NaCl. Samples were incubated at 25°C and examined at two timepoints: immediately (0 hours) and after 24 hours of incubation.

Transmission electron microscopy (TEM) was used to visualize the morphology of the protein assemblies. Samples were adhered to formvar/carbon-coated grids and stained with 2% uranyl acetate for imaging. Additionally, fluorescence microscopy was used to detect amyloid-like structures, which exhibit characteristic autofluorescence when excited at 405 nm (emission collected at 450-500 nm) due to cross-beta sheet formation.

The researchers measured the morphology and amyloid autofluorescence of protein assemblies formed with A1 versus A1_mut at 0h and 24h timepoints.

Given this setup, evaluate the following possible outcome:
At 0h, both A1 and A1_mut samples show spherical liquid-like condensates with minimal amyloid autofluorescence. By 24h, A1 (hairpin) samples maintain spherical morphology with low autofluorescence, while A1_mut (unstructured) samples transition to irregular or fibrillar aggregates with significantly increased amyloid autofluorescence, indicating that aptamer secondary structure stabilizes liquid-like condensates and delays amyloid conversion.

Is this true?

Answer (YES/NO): NO